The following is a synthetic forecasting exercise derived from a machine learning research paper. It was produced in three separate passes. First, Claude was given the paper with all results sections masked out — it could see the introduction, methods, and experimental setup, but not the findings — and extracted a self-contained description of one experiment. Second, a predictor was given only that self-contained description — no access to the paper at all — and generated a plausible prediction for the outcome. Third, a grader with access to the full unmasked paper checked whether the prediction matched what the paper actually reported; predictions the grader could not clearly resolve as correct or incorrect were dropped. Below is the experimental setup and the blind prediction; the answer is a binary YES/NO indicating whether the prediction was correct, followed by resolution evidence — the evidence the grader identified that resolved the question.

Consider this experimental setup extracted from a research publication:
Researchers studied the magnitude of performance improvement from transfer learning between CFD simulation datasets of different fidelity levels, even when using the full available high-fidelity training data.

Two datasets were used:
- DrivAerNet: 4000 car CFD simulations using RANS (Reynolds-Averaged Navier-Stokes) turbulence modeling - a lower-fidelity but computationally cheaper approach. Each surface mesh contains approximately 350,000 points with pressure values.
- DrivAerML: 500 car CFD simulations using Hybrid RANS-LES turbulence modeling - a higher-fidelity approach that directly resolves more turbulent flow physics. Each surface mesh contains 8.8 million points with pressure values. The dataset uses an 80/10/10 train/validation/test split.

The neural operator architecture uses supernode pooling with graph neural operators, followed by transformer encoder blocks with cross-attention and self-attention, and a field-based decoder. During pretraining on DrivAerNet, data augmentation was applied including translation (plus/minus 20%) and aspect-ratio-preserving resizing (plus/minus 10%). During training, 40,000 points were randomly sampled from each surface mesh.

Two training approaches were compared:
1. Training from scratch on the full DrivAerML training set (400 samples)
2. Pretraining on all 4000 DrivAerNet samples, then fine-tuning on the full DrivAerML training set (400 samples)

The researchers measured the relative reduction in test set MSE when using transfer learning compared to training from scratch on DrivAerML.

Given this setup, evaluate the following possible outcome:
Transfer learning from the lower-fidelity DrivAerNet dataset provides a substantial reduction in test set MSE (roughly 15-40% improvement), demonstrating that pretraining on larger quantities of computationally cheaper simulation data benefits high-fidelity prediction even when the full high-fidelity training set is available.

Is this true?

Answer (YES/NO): YES